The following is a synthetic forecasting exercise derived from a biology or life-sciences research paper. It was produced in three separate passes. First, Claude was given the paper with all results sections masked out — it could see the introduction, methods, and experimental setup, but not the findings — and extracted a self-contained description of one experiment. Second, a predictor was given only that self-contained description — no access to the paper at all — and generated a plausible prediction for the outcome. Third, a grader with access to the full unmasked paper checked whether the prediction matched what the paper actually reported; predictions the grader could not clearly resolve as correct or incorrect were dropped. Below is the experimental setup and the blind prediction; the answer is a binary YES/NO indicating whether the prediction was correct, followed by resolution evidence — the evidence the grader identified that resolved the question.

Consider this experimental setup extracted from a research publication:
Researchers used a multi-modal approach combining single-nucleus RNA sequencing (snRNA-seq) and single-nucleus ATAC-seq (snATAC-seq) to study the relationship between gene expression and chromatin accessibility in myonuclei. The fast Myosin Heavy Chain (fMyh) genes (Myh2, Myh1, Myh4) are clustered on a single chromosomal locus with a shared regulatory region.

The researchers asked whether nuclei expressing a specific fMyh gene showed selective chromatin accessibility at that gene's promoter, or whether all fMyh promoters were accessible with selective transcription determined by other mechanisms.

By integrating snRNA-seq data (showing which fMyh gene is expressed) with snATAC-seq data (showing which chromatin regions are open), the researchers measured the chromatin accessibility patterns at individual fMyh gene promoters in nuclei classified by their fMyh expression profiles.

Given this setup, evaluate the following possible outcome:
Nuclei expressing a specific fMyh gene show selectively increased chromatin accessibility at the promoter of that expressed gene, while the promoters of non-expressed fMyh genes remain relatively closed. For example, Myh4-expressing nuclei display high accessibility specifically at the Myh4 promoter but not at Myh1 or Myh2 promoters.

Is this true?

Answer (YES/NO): YES